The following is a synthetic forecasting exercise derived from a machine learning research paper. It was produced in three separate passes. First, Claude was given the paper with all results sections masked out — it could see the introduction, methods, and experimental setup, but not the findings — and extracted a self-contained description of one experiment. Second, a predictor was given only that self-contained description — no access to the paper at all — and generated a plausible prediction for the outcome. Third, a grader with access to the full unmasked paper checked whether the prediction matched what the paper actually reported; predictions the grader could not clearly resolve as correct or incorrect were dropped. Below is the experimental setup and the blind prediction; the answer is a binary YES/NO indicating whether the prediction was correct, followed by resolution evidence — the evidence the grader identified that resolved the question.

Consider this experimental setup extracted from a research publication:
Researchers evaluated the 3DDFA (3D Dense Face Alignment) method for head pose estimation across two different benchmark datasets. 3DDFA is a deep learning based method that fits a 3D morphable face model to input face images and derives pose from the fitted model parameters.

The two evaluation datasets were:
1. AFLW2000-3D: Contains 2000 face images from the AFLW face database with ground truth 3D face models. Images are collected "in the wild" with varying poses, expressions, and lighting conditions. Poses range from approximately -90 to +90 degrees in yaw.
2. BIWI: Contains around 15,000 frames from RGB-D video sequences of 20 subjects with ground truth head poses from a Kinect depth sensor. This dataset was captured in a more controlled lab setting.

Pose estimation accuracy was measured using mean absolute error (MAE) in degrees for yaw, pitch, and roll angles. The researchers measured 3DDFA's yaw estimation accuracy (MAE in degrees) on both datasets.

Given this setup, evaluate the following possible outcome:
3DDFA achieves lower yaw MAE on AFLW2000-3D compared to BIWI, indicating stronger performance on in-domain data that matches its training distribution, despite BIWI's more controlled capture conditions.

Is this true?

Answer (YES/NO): YES